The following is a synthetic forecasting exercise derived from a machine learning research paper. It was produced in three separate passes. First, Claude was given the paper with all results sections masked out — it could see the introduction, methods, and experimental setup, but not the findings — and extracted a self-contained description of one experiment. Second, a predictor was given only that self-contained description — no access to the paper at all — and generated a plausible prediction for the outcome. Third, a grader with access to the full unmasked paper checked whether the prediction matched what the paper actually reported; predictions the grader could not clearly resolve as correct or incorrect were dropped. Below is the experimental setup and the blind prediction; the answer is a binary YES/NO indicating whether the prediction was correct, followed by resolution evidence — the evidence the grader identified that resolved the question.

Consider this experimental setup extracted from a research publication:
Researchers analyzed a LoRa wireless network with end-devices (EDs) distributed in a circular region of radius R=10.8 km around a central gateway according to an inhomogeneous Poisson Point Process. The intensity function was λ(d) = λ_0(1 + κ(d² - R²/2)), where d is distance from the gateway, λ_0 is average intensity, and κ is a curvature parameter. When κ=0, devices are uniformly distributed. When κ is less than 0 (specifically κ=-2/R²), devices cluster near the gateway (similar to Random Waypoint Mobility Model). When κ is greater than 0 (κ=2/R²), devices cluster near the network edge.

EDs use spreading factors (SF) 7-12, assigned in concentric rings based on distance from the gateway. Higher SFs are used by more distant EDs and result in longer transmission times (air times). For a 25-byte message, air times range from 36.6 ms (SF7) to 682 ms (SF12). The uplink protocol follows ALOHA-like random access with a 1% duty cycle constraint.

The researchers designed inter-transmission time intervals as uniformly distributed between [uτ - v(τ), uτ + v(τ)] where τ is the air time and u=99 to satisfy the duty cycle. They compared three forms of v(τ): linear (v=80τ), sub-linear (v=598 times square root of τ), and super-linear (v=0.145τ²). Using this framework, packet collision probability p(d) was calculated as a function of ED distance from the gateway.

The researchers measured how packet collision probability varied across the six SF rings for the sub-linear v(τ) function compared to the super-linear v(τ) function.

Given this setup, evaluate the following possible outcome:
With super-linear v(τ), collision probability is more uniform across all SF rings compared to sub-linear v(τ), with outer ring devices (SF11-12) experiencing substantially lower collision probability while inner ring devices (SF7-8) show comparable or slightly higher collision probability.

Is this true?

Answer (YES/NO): NO